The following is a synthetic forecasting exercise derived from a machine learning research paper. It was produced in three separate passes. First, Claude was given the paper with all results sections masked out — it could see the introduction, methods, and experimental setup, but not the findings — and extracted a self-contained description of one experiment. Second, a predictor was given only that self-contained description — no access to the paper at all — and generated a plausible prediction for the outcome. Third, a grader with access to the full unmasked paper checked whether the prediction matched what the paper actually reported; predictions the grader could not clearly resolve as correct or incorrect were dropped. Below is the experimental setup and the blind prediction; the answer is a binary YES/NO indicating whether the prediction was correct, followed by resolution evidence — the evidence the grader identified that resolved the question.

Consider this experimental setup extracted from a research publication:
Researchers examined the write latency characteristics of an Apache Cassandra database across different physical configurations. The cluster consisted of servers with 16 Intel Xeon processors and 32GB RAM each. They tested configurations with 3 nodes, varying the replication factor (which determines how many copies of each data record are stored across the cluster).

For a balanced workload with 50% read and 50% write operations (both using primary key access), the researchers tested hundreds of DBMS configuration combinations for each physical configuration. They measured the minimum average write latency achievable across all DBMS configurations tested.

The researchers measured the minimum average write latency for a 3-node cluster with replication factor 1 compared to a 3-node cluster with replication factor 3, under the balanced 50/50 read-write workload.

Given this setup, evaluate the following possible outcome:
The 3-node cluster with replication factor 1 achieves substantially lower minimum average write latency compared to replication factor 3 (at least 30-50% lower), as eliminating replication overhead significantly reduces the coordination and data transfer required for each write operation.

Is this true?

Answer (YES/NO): YES